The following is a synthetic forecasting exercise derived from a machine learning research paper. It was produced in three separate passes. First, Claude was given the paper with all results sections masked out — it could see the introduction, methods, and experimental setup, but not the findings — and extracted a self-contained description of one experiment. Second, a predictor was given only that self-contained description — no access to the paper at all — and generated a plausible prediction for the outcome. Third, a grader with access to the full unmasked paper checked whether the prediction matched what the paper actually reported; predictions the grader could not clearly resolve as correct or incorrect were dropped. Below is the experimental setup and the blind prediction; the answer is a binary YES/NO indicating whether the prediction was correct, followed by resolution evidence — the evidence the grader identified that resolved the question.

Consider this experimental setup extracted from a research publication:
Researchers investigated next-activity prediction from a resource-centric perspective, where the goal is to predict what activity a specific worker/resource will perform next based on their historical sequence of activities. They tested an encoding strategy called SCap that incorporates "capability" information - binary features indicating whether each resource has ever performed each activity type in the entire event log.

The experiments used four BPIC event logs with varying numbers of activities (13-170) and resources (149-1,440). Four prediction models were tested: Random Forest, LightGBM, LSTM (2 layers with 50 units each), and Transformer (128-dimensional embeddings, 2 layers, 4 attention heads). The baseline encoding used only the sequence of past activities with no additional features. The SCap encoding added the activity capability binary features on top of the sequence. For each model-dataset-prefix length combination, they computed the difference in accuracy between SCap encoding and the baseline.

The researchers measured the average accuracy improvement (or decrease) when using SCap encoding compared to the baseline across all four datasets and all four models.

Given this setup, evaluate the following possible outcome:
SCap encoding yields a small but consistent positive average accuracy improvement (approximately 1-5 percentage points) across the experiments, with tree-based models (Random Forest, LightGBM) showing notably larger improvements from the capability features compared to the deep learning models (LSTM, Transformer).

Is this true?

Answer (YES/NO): NO